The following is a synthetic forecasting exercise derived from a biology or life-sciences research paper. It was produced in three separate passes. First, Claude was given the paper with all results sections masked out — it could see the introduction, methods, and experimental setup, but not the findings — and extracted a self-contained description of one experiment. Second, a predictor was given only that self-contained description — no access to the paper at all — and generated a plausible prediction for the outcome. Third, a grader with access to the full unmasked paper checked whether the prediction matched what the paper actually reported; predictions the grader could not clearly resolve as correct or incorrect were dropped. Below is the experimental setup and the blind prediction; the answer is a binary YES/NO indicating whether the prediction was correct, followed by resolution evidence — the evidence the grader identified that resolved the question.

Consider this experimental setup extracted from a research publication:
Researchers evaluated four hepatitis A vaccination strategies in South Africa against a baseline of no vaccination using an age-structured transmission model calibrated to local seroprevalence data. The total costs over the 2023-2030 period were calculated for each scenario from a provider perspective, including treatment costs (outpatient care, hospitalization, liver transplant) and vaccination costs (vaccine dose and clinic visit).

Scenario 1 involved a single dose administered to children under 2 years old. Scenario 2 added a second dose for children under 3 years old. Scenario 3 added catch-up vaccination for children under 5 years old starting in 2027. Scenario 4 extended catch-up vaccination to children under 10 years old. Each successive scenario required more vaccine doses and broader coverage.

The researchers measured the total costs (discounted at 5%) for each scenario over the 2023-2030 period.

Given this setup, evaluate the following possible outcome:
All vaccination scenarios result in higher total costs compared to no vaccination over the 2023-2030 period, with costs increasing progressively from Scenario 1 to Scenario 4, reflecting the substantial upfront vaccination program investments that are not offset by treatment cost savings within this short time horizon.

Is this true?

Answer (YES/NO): YES